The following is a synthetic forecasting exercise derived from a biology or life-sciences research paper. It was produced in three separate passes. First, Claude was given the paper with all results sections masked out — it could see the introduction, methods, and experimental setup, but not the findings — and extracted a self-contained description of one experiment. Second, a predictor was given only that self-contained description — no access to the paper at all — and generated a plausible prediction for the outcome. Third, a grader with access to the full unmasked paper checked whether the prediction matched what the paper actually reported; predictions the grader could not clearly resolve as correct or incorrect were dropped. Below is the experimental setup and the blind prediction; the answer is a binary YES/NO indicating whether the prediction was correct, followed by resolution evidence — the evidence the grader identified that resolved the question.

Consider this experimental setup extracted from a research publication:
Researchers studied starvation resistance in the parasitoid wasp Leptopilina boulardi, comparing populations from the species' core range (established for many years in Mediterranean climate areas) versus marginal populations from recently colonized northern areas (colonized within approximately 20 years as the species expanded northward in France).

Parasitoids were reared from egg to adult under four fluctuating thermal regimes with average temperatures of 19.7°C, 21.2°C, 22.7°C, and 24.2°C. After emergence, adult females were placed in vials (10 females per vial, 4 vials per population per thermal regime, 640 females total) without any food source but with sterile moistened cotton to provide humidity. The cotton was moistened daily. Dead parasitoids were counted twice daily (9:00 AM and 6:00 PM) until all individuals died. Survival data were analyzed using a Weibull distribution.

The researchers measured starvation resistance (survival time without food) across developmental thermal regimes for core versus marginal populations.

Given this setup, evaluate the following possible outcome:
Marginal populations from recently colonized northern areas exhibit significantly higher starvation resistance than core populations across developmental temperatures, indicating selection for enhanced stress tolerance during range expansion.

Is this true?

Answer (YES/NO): NO